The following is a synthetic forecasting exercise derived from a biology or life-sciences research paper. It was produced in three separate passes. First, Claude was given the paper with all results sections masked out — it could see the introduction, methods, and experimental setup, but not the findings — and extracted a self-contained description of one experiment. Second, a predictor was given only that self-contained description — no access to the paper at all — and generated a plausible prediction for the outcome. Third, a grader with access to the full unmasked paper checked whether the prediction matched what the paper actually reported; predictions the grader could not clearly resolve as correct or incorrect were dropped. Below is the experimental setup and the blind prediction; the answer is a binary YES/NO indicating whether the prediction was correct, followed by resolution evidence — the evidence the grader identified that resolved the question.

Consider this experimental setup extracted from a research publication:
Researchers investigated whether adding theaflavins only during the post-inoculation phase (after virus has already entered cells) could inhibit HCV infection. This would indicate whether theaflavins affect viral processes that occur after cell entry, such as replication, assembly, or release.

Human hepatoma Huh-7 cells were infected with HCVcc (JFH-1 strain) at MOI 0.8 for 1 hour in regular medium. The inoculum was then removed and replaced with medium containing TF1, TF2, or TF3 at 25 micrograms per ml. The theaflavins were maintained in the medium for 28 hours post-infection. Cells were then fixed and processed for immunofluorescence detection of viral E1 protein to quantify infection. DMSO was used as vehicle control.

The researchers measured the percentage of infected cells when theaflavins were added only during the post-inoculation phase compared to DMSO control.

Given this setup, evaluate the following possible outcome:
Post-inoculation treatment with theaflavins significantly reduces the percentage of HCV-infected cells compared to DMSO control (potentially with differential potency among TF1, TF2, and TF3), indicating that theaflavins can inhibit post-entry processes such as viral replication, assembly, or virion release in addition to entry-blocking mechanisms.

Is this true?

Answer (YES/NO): NO